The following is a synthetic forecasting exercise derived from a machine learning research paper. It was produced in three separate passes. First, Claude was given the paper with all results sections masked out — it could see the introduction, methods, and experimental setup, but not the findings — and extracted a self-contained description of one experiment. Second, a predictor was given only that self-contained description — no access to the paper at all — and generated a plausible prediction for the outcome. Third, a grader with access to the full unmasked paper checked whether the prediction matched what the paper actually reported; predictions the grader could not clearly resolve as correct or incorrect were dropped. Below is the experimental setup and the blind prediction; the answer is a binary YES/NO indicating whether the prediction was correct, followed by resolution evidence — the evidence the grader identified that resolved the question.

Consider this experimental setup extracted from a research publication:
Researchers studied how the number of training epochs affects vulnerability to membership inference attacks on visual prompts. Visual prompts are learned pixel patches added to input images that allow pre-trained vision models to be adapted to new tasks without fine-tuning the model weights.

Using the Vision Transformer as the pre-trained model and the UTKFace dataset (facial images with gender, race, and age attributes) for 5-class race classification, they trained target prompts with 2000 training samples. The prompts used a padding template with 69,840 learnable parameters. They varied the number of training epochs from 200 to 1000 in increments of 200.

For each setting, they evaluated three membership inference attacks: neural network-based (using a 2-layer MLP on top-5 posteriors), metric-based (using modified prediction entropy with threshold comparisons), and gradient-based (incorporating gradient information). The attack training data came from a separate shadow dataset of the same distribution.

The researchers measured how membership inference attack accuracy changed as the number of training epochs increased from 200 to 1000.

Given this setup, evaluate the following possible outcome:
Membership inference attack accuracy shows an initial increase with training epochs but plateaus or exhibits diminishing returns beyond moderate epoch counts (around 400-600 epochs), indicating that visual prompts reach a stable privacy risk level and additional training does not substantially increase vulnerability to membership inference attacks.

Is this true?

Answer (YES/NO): YES